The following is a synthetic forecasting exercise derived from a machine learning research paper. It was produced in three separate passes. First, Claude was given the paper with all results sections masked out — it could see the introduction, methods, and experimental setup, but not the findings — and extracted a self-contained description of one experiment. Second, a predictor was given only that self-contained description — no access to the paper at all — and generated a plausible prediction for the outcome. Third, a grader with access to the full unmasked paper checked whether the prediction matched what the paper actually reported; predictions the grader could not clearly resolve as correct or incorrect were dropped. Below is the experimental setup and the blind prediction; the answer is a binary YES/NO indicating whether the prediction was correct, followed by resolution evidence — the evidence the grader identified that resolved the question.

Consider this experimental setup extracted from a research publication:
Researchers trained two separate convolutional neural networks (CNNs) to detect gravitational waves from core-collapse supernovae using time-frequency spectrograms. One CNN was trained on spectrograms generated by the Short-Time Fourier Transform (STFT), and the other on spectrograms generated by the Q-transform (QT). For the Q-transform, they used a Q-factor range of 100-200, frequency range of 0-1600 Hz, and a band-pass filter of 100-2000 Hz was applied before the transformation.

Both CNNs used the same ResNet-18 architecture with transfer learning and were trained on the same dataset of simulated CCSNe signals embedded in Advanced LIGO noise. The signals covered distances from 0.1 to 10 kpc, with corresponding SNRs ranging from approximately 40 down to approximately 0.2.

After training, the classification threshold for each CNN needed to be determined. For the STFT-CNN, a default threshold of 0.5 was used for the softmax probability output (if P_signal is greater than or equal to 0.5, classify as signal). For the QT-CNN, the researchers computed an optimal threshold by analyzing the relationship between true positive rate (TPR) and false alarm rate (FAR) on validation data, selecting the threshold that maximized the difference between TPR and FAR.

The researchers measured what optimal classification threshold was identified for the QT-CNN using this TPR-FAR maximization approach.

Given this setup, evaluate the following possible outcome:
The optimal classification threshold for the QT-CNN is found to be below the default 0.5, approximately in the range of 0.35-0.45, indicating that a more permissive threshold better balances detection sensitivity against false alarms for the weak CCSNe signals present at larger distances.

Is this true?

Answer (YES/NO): YES